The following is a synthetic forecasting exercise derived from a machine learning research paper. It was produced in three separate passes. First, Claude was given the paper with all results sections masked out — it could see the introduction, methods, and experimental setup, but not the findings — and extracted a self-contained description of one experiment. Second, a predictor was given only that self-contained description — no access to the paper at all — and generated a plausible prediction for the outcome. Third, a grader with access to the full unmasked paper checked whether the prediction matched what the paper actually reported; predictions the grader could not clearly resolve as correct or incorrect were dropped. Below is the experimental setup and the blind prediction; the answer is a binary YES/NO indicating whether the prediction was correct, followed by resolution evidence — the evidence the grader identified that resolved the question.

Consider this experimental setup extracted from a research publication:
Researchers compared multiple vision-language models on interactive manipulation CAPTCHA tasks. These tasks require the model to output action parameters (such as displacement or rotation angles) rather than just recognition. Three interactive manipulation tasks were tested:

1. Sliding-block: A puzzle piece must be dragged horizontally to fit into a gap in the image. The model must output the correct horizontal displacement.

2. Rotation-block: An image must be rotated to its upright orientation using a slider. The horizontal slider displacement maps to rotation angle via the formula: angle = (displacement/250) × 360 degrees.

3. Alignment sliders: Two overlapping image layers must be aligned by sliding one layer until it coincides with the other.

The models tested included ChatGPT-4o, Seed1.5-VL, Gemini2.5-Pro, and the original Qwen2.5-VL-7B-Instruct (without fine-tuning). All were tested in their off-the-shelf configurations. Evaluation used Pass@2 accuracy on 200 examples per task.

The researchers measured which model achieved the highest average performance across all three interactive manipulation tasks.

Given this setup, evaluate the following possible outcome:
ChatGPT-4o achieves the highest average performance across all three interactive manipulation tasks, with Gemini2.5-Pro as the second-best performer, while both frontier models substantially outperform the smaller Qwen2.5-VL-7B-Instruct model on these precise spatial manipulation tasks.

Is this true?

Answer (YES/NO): NO